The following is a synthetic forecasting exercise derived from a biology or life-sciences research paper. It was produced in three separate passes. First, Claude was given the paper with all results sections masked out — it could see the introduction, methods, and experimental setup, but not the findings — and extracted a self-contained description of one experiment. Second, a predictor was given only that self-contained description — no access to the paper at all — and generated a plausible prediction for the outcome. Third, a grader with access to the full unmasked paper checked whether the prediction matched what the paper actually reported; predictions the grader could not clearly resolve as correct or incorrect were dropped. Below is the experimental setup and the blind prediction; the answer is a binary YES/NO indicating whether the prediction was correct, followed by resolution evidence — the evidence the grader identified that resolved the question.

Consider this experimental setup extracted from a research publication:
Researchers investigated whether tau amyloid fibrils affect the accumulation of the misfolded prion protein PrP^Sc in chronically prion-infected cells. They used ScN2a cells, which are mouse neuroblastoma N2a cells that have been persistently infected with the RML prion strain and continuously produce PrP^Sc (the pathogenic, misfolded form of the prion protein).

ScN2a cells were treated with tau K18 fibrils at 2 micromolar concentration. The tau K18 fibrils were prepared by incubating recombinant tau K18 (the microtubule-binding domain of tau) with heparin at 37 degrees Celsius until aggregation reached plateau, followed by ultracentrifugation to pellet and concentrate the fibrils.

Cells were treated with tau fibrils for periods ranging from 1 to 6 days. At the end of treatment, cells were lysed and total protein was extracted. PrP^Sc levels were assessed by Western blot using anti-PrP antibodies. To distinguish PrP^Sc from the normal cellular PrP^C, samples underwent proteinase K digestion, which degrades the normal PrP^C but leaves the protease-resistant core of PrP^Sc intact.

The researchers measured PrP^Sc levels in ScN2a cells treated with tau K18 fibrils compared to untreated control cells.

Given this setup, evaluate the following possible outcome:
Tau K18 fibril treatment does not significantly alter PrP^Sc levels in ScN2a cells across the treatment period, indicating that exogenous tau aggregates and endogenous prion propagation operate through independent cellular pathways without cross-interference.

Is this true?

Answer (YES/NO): NO